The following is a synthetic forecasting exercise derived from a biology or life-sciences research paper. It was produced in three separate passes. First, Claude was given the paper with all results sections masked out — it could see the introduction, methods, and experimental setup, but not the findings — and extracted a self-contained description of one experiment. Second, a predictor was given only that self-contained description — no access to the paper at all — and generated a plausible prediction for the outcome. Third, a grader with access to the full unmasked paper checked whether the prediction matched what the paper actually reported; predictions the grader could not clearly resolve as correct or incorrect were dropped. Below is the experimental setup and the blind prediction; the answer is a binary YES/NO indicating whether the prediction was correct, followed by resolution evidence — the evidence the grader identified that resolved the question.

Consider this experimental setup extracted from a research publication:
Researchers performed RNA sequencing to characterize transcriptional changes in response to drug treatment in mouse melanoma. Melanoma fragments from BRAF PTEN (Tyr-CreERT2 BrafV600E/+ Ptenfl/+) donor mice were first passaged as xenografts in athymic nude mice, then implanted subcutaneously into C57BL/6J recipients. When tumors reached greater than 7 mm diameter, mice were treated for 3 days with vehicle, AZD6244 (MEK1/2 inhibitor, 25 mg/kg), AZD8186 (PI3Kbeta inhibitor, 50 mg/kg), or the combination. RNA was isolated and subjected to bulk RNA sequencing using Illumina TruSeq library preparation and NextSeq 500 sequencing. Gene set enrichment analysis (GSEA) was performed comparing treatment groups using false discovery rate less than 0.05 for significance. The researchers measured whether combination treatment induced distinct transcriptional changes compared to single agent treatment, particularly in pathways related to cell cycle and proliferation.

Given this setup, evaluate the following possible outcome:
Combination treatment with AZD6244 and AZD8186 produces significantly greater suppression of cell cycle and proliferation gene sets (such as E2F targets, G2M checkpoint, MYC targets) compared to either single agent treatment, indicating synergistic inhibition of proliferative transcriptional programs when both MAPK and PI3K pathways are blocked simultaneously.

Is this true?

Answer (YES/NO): YES